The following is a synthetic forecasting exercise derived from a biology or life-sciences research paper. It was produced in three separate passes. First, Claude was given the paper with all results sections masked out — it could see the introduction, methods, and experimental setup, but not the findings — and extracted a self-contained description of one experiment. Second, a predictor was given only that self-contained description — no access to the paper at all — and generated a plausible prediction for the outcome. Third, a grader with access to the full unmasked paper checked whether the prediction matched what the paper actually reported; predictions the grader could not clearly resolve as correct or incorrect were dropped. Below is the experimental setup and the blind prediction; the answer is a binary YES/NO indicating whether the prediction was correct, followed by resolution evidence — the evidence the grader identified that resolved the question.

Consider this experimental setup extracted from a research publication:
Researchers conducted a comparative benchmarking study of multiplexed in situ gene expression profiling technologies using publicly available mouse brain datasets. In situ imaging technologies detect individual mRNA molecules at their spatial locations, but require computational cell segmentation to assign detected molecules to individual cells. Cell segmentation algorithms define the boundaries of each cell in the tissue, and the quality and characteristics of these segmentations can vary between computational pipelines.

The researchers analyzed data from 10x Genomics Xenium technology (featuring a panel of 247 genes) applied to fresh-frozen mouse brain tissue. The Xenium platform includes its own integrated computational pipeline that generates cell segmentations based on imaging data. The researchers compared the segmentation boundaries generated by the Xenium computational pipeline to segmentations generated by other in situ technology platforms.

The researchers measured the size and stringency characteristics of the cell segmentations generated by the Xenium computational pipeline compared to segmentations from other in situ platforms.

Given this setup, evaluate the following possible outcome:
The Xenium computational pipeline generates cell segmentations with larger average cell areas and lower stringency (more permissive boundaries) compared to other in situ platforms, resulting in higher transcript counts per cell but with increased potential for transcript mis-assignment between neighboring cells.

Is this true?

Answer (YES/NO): YES